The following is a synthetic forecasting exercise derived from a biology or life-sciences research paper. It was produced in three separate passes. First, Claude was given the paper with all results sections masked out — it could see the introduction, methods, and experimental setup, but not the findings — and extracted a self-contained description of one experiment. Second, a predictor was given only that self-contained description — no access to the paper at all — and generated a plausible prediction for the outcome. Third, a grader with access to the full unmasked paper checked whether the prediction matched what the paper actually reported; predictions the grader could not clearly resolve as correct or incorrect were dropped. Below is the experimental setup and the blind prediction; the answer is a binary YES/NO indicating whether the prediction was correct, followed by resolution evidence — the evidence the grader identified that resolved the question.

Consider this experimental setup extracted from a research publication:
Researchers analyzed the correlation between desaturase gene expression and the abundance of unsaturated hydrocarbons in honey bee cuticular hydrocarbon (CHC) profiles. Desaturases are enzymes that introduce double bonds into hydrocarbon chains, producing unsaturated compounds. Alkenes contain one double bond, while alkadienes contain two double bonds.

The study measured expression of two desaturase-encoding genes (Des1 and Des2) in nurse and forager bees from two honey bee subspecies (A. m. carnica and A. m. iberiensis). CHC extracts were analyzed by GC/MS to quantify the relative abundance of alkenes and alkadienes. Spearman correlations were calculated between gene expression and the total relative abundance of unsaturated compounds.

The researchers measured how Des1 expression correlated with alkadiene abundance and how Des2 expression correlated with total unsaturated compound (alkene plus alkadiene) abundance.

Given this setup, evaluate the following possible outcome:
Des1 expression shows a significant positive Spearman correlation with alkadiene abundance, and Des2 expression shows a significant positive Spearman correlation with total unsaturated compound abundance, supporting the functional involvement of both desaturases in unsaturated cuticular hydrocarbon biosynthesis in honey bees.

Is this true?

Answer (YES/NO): NO